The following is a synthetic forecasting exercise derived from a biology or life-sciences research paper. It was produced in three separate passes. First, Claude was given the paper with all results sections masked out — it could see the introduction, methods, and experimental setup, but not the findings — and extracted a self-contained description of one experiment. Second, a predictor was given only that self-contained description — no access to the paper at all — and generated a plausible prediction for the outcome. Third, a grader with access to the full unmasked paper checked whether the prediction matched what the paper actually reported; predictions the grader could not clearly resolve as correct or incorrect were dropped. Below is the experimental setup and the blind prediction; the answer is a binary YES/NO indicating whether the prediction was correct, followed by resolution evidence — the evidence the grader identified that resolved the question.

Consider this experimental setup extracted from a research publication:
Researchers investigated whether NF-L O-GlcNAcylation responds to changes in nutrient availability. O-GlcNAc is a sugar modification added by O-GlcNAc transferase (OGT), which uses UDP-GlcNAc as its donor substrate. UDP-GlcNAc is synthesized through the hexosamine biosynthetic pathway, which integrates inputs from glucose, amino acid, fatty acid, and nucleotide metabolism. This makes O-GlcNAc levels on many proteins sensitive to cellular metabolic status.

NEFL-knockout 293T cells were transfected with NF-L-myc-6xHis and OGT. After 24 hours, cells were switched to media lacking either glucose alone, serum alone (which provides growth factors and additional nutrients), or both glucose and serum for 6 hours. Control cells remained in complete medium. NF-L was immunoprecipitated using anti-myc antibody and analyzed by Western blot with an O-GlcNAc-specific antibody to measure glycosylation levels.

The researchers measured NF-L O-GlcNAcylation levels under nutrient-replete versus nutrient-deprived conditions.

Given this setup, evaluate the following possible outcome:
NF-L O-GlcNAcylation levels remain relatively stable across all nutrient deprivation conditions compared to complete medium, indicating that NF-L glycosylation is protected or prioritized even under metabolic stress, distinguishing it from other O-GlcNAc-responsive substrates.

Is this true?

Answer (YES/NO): NO